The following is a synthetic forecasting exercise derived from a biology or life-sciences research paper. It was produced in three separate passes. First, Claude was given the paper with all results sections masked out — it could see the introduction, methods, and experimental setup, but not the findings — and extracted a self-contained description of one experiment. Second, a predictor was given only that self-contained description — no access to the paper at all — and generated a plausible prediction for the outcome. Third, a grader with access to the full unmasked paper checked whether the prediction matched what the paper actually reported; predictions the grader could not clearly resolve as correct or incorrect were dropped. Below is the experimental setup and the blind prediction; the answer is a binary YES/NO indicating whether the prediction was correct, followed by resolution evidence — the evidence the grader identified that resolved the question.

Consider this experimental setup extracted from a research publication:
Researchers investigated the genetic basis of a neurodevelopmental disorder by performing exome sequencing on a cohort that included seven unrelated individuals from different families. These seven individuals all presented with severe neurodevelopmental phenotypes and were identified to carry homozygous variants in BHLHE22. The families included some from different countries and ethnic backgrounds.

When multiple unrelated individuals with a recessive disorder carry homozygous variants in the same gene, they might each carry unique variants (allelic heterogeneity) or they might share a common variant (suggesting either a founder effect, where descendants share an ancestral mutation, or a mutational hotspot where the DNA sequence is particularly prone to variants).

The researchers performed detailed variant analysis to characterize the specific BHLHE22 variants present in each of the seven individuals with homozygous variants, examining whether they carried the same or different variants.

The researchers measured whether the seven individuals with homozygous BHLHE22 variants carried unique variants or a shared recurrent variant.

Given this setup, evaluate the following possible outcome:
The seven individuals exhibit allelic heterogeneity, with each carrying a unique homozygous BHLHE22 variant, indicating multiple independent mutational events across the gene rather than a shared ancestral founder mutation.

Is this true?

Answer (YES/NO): NO